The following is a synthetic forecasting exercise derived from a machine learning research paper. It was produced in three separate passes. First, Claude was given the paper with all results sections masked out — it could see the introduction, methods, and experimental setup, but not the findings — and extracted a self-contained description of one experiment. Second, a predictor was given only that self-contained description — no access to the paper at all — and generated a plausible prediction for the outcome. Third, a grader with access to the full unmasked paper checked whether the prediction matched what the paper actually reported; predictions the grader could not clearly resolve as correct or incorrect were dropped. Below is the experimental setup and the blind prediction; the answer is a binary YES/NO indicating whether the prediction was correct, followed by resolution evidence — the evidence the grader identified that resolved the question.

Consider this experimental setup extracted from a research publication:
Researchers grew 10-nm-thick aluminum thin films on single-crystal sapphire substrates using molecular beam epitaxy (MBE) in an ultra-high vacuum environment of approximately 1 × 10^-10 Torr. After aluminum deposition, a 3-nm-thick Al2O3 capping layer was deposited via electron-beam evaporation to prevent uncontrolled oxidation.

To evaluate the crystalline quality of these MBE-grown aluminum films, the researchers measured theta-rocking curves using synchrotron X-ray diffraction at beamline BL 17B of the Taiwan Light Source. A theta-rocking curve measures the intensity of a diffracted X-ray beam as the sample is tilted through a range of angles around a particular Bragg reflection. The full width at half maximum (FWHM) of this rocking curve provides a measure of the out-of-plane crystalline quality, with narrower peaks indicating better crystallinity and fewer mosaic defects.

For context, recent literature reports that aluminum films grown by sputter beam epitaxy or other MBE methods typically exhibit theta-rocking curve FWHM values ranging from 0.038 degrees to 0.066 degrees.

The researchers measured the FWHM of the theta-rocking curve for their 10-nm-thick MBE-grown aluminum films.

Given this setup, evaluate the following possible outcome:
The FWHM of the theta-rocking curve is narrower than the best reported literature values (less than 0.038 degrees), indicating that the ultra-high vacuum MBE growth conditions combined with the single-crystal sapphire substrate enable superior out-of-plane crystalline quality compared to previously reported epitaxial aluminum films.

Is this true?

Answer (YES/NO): YES